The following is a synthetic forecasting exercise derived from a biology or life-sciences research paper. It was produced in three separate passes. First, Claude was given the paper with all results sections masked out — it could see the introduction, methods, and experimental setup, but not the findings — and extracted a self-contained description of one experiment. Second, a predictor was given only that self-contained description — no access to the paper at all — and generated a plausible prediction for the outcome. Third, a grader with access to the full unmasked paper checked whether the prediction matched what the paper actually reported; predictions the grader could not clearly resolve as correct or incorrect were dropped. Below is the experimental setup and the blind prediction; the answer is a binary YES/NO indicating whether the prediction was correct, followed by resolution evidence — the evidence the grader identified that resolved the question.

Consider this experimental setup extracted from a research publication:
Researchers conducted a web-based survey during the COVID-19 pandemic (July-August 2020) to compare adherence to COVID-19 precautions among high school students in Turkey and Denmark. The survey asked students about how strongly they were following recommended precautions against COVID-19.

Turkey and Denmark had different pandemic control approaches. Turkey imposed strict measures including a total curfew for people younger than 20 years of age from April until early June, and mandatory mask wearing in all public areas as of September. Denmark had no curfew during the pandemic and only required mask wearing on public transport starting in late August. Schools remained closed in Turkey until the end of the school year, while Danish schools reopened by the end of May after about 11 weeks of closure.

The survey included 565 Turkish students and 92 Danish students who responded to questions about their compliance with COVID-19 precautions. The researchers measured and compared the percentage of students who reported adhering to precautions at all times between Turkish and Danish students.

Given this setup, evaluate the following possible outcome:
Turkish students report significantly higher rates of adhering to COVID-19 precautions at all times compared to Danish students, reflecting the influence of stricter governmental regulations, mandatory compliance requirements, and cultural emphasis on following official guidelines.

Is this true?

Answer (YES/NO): YES